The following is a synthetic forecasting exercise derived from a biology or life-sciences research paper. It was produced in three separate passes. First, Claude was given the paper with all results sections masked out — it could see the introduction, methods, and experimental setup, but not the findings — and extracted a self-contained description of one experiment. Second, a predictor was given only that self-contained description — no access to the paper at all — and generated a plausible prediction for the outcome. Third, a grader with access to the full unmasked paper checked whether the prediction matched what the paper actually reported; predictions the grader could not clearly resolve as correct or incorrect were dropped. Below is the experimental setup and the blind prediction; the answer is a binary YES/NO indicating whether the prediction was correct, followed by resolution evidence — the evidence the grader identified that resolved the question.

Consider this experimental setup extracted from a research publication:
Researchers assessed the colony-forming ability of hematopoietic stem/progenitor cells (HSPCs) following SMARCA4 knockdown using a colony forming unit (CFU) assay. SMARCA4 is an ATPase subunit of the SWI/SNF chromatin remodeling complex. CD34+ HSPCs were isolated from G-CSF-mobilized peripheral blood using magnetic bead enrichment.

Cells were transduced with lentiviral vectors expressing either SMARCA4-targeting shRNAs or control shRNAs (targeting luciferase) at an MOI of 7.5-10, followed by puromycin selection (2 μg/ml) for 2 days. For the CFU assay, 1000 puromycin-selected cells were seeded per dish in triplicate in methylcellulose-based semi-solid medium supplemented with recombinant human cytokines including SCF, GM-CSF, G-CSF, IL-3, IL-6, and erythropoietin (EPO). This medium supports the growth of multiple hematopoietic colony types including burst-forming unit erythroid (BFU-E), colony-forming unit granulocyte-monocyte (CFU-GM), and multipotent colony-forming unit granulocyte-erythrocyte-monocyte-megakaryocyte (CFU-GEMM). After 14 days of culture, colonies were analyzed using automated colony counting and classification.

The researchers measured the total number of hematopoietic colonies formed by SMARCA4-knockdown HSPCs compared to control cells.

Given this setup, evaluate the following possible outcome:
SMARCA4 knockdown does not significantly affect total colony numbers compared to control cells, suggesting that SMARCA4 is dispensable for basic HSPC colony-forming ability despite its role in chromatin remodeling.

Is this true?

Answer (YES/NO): NO